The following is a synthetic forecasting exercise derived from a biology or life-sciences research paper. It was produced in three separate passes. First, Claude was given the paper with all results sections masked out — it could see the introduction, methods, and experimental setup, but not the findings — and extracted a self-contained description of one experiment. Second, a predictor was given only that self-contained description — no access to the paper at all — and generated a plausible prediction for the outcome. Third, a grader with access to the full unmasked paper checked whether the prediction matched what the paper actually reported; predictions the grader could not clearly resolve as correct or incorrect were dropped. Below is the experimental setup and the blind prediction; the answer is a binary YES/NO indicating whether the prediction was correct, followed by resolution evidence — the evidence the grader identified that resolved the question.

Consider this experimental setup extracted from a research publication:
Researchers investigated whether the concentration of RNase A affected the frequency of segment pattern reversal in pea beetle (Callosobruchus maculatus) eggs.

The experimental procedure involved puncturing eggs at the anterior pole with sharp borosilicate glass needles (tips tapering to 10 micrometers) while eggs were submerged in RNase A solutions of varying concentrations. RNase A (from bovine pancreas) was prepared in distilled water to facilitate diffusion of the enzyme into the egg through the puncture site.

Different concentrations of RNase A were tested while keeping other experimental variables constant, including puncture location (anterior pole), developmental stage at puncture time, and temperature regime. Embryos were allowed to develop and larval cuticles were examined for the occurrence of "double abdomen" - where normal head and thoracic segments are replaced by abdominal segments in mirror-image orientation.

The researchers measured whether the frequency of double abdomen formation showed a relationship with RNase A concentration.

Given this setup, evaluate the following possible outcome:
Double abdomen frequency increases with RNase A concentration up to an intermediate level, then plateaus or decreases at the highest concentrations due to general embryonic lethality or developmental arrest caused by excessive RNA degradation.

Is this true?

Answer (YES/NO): YES